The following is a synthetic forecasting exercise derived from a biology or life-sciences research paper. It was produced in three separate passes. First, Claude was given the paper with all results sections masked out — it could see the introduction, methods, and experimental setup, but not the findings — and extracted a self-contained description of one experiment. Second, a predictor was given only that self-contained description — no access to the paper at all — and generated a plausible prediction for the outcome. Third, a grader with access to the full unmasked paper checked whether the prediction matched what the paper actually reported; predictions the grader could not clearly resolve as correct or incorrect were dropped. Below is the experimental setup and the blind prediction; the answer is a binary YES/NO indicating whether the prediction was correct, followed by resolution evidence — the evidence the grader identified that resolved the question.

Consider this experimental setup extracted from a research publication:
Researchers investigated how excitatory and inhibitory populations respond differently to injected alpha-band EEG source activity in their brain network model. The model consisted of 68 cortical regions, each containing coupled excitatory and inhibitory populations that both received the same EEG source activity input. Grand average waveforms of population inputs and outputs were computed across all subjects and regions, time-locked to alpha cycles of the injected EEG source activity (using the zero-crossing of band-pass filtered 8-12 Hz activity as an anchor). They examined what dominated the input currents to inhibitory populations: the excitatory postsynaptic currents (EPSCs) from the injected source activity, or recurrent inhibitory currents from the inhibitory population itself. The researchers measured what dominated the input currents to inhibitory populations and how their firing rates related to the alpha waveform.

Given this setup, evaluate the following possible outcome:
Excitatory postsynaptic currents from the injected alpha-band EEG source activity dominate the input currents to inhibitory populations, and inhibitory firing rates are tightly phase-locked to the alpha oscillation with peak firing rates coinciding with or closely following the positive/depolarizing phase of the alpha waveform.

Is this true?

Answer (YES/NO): YES